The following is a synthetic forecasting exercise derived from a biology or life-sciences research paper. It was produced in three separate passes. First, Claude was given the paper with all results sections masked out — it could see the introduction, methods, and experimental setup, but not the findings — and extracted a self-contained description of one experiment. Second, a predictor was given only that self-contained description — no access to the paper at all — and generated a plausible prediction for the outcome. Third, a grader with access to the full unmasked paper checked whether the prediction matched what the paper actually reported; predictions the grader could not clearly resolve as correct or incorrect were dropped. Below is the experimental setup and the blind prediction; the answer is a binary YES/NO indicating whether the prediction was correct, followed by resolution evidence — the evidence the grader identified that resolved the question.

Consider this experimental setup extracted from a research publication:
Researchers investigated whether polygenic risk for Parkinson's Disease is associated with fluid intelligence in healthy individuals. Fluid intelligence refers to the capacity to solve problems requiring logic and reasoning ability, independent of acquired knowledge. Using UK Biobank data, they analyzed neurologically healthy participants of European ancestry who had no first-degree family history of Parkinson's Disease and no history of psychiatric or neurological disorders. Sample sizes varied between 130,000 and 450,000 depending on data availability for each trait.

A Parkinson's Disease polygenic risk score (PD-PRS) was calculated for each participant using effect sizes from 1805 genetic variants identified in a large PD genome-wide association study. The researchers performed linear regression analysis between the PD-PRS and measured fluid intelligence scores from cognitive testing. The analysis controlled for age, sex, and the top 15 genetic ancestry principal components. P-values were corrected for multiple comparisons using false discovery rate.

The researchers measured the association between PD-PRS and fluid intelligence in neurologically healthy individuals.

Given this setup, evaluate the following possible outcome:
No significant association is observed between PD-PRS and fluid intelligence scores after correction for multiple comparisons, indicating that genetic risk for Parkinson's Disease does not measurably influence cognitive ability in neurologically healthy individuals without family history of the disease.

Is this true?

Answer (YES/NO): YES